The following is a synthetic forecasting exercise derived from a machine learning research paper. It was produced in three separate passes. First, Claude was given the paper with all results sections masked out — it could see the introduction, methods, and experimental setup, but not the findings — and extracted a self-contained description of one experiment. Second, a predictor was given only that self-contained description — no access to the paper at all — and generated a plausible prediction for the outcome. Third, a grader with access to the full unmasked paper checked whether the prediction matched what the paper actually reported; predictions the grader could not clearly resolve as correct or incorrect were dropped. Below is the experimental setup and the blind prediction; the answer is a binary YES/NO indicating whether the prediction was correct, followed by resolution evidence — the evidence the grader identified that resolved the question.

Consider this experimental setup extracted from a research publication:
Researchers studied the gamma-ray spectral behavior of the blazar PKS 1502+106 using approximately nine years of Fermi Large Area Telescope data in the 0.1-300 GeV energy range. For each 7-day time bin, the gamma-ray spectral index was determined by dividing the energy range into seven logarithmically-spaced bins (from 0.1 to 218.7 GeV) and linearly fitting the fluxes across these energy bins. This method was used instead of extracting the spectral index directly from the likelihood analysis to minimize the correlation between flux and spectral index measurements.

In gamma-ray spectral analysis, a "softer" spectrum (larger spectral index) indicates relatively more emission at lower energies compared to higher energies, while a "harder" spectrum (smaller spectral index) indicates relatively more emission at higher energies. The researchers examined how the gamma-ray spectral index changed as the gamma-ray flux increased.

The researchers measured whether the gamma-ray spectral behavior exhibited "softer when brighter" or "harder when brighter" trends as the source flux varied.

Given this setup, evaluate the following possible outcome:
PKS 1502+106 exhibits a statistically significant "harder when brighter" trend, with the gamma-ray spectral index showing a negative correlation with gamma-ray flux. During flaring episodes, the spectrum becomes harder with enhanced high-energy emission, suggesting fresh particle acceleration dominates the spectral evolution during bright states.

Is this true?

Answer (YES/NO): NO